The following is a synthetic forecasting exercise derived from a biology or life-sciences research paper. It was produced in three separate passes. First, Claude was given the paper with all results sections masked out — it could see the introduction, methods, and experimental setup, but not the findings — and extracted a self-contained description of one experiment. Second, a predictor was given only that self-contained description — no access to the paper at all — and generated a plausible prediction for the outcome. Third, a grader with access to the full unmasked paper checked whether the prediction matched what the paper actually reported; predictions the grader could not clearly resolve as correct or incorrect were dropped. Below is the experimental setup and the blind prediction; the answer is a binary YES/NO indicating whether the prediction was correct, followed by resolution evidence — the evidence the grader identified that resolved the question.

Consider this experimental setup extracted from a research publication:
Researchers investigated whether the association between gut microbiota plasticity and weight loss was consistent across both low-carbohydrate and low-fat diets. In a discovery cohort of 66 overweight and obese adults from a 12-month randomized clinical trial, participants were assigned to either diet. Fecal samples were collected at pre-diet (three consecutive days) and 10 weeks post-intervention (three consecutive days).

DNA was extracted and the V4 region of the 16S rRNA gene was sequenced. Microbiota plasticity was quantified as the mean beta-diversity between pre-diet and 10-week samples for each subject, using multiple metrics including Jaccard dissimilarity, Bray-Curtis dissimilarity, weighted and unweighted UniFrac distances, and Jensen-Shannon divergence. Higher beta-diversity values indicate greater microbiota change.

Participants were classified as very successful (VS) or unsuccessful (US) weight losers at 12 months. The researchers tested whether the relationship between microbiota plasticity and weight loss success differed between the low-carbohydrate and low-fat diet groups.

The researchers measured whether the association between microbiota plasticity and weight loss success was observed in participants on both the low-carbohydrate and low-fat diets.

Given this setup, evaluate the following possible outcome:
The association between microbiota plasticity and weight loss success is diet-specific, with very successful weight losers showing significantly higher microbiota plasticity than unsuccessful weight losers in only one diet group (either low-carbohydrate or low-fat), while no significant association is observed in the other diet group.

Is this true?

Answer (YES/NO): YES